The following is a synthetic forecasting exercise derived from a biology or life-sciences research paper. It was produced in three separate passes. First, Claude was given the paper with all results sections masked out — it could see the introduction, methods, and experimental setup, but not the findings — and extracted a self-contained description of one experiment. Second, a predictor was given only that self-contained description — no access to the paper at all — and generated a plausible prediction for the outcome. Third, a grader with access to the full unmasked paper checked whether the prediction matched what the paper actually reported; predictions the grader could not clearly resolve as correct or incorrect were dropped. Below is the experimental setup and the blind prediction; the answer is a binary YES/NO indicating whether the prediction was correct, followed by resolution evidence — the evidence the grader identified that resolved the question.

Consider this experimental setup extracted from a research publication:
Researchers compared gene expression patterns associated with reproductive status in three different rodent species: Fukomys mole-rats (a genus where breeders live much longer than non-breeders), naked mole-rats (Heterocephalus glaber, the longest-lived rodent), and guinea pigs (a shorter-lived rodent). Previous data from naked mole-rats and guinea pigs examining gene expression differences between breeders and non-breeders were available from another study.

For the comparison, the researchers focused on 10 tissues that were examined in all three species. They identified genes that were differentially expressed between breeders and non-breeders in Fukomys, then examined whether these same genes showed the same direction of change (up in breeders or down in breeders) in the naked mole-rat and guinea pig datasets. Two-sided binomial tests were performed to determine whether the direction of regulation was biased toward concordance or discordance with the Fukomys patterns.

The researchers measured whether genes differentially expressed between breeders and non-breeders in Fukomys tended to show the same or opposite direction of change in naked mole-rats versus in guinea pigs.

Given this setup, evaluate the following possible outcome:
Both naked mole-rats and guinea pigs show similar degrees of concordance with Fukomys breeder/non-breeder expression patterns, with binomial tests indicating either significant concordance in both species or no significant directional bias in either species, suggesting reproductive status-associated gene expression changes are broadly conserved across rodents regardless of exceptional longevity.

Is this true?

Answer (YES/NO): NO